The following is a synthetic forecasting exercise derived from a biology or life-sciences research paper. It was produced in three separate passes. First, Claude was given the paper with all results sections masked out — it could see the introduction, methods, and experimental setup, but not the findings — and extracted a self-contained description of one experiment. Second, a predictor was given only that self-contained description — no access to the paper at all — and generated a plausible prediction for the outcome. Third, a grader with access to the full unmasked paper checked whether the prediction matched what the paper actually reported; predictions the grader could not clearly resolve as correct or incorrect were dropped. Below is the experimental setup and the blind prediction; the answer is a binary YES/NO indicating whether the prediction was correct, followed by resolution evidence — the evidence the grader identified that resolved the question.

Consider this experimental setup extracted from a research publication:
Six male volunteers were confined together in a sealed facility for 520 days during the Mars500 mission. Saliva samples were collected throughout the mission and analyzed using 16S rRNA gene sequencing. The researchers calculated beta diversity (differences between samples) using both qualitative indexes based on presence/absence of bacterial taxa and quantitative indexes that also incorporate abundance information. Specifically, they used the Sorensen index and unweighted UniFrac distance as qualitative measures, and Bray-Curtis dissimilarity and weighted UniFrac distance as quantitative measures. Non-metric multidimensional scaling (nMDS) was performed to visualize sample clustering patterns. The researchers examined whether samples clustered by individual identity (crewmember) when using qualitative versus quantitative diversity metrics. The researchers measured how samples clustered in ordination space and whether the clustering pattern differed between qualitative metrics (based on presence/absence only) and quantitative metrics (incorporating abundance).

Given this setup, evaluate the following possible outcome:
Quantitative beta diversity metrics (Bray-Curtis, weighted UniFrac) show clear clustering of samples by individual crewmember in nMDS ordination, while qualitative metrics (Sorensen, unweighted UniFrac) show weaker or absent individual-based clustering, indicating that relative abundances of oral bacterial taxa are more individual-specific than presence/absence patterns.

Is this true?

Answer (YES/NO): NO